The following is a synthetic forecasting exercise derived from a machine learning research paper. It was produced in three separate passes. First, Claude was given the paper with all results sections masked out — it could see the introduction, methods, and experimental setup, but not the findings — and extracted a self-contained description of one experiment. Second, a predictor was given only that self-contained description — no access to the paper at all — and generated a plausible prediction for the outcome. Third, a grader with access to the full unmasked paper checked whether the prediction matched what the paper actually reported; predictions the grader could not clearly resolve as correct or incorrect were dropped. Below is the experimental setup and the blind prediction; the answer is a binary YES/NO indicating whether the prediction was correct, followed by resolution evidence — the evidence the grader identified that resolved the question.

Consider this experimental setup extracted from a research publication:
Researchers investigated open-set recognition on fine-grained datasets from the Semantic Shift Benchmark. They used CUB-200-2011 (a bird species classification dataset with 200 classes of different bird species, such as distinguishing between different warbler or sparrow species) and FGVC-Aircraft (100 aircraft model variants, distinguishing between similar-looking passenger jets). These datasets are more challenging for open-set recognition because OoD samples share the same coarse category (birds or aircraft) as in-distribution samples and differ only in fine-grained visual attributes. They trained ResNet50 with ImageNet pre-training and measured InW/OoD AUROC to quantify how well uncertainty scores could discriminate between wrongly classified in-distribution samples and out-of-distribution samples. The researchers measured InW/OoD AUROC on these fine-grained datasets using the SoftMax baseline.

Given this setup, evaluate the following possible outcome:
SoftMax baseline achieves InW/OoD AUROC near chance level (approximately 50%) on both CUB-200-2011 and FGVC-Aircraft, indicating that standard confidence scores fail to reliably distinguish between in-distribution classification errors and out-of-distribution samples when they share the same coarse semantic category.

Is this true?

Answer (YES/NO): NO